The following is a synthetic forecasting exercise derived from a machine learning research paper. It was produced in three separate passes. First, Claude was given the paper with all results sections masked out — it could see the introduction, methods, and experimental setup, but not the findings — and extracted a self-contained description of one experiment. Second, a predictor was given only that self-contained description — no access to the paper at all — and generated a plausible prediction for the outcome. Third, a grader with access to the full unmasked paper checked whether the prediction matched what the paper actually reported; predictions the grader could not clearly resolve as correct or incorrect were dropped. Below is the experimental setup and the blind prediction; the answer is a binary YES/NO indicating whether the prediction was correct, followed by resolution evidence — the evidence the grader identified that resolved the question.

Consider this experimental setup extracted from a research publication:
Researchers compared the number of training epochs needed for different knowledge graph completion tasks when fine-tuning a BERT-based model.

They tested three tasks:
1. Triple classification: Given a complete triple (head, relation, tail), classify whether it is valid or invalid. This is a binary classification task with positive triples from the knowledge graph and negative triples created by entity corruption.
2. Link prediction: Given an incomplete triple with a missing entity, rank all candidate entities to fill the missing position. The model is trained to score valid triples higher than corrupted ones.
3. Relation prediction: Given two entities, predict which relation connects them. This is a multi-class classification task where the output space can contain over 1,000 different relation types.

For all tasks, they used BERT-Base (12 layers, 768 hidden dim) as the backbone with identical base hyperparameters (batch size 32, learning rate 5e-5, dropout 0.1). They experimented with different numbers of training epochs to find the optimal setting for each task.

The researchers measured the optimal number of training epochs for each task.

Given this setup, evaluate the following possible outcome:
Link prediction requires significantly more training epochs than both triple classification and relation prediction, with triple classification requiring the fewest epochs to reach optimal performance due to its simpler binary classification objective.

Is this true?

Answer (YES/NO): NO